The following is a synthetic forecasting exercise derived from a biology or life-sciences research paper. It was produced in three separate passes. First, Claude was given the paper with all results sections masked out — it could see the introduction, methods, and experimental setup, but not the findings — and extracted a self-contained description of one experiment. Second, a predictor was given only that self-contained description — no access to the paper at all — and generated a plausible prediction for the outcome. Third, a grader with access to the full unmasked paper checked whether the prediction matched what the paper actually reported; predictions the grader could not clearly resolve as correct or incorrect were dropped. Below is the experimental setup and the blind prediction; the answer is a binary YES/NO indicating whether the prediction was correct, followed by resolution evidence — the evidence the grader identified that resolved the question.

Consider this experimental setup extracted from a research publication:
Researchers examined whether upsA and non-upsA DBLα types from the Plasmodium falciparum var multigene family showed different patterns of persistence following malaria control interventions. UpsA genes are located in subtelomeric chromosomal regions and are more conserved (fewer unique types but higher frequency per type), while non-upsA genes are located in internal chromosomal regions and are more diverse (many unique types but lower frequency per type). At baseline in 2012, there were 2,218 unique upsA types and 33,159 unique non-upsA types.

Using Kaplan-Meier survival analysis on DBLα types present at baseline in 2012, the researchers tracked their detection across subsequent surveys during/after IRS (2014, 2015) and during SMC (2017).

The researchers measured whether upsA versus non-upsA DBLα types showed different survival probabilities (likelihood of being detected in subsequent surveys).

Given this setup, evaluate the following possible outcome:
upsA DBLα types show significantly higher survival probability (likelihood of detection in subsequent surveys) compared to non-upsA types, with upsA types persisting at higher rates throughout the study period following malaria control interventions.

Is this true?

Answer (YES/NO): YES